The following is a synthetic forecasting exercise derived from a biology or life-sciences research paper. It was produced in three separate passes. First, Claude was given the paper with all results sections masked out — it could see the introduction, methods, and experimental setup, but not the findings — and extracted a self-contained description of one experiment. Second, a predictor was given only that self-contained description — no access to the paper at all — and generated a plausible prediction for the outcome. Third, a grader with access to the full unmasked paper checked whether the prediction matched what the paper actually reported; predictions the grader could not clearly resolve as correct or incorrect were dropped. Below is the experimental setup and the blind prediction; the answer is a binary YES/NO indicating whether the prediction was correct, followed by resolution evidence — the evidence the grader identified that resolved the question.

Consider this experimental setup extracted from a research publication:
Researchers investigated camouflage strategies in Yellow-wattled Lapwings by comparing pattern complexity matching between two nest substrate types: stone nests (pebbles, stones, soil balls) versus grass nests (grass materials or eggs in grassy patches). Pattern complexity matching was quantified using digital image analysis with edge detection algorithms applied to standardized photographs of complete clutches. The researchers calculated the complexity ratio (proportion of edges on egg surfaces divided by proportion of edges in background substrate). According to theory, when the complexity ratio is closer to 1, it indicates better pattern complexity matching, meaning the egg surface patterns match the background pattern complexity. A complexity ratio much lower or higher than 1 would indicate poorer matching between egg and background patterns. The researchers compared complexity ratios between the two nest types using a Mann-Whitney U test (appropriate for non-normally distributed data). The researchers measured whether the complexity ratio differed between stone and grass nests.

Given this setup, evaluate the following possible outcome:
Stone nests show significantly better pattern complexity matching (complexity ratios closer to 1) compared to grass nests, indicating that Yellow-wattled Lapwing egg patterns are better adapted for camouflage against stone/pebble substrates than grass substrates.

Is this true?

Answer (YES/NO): NO